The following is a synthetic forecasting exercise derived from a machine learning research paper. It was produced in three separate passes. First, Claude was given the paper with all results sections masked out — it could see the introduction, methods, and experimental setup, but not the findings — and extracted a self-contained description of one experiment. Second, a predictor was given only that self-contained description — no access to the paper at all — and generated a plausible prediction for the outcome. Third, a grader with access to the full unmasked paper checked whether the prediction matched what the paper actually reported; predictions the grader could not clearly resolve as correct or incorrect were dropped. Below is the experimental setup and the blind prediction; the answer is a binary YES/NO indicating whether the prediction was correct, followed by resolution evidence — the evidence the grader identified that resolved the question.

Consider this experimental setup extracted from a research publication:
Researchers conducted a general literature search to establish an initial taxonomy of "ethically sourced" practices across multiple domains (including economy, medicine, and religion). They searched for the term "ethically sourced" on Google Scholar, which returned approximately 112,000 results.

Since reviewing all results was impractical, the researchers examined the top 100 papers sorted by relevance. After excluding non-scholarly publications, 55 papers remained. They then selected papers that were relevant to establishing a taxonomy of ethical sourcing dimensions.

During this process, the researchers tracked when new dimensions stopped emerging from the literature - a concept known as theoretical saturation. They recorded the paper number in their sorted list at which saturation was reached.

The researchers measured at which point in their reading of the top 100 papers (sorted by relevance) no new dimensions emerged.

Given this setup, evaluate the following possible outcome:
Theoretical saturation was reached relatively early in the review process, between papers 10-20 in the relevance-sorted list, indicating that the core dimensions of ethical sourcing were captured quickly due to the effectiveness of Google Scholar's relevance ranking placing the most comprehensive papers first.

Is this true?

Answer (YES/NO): NO